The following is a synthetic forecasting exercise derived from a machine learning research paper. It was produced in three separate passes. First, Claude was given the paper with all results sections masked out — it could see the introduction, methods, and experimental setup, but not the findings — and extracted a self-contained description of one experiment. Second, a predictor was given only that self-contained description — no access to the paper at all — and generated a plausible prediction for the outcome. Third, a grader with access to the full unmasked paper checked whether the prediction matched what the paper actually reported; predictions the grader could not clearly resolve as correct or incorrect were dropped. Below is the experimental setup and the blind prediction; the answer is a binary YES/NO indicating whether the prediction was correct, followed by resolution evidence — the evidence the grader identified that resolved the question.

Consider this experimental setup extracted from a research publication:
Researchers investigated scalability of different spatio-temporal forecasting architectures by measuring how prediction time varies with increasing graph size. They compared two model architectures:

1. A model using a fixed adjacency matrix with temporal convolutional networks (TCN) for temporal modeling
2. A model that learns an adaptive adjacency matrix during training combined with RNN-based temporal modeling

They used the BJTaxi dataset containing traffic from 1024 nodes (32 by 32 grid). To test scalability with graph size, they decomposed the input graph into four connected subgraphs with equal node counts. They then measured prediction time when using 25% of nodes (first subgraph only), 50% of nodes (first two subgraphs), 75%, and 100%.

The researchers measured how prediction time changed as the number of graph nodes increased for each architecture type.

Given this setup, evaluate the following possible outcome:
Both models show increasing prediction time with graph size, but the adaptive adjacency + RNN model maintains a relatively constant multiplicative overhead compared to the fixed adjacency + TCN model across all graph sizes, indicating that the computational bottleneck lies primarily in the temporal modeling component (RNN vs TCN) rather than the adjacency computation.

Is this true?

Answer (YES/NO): NO